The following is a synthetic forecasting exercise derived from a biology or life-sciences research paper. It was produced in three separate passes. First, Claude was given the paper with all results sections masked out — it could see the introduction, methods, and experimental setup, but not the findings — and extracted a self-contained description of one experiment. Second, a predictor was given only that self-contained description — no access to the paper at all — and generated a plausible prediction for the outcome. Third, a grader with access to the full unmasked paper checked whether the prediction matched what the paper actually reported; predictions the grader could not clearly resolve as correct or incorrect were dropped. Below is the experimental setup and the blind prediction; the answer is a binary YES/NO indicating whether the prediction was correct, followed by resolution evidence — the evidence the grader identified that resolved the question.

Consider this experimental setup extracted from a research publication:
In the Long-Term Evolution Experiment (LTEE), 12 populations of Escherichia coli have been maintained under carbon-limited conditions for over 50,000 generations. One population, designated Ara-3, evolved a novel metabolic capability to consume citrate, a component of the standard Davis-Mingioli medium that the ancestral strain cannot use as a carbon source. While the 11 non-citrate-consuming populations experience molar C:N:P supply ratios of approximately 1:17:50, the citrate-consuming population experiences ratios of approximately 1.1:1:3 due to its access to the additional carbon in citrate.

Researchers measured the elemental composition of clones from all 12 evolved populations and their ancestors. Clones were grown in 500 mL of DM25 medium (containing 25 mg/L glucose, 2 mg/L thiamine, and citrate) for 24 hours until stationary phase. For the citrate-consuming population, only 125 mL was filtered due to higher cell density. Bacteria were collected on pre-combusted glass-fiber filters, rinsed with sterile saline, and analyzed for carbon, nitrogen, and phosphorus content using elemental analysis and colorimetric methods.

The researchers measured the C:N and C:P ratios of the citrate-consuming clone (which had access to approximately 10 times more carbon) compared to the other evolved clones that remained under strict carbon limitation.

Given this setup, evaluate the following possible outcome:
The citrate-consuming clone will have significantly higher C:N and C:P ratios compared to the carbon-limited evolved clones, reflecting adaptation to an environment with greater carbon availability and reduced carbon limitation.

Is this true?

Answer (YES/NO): YES